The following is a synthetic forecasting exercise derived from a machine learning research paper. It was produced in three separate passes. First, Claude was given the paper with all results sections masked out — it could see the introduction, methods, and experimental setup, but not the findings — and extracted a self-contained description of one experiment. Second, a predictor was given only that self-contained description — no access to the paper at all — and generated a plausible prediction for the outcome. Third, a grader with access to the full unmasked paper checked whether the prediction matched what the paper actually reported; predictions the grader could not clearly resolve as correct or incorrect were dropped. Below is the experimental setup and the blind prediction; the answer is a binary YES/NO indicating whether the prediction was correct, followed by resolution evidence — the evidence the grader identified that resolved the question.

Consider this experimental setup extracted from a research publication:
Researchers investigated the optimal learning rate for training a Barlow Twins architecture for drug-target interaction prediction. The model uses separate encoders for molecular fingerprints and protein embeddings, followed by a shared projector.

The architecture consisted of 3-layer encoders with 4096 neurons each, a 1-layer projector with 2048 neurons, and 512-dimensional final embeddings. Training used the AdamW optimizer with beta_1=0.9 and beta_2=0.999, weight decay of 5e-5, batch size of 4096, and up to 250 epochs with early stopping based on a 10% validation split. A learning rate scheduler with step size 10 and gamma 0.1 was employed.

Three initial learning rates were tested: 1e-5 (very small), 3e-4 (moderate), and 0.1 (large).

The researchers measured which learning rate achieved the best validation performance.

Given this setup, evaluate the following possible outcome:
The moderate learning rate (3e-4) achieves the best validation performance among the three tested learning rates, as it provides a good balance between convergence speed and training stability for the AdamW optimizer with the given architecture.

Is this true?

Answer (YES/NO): YES